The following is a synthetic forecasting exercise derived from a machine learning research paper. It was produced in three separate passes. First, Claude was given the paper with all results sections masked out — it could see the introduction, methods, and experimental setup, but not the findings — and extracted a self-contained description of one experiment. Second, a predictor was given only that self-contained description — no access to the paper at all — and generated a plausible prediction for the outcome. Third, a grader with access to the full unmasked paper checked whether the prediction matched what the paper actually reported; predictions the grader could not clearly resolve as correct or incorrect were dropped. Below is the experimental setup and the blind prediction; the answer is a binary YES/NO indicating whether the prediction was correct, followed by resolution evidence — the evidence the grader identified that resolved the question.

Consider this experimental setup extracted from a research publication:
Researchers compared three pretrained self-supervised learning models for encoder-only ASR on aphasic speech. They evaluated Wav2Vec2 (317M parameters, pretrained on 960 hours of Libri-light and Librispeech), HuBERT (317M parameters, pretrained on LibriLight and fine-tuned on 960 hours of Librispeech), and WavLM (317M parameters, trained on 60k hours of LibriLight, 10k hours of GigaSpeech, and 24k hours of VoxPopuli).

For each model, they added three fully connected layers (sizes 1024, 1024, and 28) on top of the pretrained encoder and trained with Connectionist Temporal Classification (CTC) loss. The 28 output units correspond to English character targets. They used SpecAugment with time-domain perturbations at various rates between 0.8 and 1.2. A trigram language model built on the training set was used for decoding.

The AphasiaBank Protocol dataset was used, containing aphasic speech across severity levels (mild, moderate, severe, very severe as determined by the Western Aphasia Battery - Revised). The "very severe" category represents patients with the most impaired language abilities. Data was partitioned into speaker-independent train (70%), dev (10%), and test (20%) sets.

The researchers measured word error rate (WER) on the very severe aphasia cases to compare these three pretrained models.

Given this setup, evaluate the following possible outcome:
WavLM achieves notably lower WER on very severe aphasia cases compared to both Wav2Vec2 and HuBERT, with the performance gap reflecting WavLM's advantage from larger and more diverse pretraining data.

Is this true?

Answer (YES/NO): NO